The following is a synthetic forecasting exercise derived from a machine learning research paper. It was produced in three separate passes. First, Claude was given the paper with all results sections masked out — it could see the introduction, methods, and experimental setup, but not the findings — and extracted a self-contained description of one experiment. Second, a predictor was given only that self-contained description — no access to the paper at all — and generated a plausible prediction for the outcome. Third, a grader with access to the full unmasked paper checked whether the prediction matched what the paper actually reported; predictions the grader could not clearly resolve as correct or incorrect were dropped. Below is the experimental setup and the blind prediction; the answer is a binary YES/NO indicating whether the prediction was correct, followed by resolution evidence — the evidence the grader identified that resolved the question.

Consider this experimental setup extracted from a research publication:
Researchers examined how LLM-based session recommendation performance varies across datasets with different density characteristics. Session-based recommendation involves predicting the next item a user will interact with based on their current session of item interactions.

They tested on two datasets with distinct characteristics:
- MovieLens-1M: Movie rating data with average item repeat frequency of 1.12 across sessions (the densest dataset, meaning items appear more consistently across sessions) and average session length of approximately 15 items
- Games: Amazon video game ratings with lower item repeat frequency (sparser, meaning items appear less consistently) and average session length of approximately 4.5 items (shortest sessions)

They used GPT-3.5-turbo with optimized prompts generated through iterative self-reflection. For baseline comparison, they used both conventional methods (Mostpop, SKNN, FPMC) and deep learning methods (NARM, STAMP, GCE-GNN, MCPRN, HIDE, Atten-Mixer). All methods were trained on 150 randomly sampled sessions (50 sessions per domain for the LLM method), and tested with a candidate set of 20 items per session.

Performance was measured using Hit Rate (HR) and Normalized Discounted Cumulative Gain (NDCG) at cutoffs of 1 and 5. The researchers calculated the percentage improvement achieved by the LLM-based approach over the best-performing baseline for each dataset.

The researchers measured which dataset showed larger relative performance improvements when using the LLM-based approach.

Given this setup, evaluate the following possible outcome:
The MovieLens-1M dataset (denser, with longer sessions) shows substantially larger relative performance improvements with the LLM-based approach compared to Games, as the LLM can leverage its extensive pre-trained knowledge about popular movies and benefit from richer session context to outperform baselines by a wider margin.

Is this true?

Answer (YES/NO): NO